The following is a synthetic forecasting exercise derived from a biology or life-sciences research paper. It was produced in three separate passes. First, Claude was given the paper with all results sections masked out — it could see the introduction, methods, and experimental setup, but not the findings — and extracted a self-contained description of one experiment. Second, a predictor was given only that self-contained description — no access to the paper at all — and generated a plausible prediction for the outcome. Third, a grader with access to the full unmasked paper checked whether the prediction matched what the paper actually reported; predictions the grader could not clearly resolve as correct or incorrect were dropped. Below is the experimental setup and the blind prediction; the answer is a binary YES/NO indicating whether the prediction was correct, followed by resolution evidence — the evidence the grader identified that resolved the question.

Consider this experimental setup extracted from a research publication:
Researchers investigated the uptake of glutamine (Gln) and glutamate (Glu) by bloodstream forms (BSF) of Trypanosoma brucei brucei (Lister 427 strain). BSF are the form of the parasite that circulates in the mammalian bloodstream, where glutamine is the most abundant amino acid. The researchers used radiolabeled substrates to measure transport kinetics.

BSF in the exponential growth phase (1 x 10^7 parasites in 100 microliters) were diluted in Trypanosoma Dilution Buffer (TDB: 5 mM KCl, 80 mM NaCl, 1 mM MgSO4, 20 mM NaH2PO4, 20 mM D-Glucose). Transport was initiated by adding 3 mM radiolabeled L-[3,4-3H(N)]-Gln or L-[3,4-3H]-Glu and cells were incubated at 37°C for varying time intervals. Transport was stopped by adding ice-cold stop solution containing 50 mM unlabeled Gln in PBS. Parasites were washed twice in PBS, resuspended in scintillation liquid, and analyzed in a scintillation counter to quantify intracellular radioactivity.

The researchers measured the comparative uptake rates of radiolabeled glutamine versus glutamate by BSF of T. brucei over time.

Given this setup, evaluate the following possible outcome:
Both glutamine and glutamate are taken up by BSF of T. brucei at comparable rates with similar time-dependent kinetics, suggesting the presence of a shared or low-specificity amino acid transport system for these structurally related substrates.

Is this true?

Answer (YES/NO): NO